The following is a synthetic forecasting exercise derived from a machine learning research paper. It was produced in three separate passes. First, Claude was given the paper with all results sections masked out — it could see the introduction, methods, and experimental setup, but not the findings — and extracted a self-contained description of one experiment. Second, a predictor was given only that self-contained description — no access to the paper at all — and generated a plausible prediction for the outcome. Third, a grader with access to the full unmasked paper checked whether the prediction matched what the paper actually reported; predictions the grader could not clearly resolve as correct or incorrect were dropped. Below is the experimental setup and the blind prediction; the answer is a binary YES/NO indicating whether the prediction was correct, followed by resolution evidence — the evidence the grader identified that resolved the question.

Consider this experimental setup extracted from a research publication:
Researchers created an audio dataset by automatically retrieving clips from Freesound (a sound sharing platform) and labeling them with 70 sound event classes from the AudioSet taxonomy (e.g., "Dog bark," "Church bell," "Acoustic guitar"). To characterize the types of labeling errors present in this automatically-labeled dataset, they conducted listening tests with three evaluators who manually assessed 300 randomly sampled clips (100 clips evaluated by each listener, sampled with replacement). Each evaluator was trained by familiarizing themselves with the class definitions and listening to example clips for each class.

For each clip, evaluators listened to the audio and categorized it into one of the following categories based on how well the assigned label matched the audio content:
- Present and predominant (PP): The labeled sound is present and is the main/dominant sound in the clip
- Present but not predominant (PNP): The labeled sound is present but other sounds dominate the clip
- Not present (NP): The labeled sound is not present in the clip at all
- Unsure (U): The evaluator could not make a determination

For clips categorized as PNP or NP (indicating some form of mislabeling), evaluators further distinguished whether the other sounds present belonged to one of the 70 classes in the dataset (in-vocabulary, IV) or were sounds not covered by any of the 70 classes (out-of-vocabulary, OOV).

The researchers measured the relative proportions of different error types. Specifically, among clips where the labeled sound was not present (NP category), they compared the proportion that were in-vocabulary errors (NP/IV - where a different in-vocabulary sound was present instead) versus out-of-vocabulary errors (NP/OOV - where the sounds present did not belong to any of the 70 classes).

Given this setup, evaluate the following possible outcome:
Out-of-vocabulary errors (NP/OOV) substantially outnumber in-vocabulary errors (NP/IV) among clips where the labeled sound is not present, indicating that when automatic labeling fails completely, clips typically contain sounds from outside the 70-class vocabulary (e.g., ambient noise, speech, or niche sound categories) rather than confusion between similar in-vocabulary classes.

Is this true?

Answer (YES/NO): YES